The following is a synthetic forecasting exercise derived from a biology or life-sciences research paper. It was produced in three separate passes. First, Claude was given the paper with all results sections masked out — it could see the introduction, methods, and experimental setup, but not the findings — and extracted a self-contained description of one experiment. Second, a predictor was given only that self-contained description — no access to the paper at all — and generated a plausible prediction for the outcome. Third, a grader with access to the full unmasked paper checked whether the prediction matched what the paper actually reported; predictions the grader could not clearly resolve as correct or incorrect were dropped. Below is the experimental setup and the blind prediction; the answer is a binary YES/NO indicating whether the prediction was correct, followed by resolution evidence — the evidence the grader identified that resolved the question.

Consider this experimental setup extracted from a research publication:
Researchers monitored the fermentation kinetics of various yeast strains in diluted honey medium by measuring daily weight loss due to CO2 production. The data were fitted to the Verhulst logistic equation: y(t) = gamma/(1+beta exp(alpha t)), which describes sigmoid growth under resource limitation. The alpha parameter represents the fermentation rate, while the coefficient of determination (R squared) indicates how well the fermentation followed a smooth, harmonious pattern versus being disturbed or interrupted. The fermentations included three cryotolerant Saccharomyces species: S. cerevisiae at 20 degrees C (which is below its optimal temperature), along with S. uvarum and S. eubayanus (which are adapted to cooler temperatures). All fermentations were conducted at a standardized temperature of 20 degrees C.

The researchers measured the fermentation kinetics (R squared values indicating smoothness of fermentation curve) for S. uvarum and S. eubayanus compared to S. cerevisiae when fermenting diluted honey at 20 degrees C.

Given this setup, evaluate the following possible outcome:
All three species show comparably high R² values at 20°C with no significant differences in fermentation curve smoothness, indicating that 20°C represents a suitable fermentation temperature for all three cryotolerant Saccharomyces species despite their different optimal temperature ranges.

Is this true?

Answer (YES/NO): YES